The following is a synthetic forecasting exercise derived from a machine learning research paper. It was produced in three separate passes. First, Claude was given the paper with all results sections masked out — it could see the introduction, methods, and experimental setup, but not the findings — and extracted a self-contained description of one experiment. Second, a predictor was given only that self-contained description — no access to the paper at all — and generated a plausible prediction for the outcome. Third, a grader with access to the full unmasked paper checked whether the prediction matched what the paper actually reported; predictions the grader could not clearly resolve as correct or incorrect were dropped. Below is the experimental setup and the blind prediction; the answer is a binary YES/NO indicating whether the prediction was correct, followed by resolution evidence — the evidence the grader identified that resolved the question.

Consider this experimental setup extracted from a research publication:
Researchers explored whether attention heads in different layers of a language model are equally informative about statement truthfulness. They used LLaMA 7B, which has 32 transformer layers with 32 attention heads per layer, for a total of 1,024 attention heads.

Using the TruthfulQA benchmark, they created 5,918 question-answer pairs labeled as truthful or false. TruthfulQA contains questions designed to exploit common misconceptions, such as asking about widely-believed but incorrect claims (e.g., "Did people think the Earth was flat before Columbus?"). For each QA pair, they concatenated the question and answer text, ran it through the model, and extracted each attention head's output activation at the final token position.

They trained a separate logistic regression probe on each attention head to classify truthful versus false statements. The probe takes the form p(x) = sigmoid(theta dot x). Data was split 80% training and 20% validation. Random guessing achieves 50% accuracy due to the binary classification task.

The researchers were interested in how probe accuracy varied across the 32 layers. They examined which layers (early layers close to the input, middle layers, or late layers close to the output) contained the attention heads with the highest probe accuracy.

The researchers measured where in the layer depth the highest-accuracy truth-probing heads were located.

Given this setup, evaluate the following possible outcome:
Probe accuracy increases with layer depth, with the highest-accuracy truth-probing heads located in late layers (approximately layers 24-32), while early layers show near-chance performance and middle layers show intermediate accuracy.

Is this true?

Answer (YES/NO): NO